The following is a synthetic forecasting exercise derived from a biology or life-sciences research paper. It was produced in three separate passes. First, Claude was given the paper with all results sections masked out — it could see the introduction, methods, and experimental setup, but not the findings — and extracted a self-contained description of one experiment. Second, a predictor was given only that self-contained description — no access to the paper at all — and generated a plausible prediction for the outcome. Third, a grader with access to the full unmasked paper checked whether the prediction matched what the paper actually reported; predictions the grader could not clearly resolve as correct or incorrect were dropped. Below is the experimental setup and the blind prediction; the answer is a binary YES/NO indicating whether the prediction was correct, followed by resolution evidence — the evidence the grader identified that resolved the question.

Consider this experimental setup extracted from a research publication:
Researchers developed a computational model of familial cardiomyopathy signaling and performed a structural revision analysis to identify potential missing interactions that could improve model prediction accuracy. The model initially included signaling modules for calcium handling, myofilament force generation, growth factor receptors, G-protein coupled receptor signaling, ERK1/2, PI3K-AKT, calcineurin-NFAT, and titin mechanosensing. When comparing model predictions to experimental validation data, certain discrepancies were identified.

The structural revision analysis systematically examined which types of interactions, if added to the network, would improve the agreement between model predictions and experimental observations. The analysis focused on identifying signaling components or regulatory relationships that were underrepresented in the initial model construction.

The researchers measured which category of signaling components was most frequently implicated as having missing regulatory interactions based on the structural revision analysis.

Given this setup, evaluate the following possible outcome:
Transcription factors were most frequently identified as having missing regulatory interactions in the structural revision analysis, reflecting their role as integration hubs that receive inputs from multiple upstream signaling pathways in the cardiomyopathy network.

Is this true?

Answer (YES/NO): NO